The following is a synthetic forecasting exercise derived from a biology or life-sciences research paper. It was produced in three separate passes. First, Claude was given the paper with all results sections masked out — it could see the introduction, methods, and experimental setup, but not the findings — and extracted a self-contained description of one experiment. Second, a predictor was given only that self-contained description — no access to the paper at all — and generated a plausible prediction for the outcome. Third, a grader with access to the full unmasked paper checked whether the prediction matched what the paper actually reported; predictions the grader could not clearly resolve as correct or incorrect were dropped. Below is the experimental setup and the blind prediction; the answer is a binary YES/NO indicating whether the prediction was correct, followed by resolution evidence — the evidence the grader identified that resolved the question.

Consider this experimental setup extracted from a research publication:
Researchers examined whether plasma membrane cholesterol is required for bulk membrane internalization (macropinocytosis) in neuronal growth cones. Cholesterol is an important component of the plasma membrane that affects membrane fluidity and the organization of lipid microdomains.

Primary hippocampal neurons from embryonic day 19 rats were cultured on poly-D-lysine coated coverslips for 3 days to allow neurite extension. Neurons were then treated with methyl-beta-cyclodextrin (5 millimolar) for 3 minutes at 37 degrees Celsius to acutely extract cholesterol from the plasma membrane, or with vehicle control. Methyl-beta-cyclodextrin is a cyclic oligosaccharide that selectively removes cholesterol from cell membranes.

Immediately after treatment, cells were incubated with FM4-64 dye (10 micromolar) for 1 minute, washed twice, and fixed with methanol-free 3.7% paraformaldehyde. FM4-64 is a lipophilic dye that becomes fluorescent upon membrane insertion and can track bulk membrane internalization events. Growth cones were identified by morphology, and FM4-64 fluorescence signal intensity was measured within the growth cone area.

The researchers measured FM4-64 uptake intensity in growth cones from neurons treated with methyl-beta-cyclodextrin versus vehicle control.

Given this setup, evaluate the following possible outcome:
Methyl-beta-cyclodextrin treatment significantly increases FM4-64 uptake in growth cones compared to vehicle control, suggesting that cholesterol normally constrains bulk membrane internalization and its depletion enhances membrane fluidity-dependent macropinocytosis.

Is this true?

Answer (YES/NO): NO